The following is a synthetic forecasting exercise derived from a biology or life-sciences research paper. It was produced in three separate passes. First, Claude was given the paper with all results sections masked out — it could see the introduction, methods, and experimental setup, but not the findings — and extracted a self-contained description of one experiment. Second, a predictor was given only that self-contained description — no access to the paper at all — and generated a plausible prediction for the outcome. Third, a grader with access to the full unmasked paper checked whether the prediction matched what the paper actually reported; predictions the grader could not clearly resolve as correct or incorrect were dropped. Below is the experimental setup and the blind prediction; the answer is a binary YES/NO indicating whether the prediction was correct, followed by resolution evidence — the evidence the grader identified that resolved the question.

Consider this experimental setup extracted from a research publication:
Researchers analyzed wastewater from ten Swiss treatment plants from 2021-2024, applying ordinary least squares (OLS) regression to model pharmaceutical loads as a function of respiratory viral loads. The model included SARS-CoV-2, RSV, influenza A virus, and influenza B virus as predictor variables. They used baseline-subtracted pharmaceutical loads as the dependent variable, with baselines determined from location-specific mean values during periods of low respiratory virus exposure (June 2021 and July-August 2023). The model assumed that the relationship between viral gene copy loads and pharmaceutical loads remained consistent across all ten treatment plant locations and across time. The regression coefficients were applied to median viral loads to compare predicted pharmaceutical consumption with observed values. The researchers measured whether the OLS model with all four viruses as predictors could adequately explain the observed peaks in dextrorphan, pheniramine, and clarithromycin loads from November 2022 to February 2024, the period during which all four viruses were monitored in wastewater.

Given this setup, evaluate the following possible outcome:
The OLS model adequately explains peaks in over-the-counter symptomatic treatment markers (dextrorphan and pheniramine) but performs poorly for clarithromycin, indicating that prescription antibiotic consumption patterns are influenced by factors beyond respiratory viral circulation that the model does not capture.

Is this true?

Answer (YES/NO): NO